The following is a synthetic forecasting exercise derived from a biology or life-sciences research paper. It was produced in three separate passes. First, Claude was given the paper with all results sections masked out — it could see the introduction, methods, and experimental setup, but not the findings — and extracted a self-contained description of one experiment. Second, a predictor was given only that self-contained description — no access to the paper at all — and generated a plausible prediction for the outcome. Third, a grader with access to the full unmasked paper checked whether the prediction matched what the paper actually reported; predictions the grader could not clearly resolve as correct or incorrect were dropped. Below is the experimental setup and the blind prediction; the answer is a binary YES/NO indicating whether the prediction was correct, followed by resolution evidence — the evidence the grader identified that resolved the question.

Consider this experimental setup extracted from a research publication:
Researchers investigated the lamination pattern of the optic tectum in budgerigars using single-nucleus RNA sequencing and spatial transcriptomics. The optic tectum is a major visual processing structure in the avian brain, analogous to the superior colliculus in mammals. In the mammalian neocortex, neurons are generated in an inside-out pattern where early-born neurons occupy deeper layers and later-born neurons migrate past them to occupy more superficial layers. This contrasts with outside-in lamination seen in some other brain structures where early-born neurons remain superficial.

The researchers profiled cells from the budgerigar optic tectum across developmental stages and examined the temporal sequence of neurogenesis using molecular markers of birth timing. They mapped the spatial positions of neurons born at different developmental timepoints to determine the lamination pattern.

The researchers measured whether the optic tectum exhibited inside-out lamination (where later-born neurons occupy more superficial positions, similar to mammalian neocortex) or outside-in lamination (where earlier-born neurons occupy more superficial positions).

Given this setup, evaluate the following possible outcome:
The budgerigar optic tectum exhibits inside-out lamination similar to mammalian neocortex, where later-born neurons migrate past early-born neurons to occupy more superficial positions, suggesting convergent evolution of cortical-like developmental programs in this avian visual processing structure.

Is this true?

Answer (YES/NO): YES